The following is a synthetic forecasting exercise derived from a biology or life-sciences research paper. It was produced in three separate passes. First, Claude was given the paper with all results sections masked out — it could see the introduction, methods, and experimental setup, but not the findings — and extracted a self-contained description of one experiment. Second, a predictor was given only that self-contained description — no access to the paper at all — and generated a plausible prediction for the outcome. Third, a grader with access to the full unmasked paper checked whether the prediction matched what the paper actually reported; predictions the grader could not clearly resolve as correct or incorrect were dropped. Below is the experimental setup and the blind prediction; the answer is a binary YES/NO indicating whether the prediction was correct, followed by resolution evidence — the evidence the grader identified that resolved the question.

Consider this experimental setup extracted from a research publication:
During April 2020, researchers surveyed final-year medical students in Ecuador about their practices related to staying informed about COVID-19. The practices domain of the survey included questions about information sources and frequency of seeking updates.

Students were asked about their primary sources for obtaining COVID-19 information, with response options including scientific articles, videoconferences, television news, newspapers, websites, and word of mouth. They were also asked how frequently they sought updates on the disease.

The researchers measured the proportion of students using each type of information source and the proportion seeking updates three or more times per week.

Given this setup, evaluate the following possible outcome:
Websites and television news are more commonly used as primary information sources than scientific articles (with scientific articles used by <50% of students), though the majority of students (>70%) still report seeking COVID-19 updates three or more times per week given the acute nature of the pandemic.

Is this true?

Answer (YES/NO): NO